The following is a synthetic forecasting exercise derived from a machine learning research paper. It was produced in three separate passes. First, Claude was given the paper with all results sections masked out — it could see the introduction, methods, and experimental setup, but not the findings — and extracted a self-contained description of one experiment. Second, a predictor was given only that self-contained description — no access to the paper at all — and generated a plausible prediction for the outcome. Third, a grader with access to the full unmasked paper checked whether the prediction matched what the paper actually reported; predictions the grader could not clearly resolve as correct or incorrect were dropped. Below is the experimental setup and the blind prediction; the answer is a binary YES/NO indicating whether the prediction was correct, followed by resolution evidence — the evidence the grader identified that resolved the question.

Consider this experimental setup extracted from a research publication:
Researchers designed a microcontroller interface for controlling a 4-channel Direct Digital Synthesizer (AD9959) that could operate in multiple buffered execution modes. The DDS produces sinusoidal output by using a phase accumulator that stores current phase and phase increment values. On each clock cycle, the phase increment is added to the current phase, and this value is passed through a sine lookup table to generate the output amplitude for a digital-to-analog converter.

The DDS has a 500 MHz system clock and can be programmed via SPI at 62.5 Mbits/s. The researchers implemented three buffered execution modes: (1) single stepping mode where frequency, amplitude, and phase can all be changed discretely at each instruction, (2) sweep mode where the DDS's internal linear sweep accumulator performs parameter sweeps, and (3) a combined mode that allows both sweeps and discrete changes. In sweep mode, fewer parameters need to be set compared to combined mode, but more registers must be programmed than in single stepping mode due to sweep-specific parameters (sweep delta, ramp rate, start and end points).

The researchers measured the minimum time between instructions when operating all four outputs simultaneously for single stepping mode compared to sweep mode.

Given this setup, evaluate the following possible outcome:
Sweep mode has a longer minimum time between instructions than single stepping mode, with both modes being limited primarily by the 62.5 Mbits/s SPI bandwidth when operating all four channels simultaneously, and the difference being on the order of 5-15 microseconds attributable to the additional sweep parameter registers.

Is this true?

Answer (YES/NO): YES